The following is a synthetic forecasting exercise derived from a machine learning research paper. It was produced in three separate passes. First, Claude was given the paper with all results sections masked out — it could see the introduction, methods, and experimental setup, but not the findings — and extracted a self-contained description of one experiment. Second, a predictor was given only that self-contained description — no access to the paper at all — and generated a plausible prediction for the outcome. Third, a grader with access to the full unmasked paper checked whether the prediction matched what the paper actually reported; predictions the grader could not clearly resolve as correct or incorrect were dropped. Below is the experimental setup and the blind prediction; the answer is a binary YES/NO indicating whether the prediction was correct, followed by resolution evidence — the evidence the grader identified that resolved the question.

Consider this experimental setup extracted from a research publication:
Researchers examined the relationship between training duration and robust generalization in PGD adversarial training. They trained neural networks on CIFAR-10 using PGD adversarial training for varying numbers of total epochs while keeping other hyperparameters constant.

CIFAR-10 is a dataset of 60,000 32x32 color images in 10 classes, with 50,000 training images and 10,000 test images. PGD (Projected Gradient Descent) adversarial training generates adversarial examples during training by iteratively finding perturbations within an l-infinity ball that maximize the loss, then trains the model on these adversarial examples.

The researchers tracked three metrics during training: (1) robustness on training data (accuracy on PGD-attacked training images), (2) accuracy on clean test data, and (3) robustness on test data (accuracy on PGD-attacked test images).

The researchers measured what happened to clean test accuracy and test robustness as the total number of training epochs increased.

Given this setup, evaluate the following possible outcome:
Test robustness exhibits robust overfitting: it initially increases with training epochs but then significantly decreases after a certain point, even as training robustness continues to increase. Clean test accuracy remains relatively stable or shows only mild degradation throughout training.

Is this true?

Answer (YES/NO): YES